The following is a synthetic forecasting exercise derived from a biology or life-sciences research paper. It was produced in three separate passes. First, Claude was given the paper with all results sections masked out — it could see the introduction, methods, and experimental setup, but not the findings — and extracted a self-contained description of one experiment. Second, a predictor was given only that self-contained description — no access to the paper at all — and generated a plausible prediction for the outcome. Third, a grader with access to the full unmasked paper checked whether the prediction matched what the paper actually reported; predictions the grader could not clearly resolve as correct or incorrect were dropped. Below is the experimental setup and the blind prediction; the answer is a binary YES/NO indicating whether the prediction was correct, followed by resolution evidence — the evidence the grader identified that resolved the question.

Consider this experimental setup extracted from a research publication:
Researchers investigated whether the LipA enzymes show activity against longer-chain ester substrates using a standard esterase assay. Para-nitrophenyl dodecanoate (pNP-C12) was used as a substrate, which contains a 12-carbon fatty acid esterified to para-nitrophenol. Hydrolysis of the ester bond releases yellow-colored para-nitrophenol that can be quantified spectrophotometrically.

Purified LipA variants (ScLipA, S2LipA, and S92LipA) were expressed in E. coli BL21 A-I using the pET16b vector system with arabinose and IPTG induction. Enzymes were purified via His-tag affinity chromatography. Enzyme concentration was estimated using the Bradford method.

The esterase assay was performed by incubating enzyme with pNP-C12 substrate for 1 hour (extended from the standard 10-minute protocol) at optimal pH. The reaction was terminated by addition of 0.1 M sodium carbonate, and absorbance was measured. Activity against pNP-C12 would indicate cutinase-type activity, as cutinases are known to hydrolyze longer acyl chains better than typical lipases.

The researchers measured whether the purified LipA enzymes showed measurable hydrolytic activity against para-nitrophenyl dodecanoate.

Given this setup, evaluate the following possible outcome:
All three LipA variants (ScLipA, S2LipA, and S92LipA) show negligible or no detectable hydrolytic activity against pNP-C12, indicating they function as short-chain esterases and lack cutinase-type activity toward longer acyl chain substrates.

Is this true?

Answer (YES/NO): NO